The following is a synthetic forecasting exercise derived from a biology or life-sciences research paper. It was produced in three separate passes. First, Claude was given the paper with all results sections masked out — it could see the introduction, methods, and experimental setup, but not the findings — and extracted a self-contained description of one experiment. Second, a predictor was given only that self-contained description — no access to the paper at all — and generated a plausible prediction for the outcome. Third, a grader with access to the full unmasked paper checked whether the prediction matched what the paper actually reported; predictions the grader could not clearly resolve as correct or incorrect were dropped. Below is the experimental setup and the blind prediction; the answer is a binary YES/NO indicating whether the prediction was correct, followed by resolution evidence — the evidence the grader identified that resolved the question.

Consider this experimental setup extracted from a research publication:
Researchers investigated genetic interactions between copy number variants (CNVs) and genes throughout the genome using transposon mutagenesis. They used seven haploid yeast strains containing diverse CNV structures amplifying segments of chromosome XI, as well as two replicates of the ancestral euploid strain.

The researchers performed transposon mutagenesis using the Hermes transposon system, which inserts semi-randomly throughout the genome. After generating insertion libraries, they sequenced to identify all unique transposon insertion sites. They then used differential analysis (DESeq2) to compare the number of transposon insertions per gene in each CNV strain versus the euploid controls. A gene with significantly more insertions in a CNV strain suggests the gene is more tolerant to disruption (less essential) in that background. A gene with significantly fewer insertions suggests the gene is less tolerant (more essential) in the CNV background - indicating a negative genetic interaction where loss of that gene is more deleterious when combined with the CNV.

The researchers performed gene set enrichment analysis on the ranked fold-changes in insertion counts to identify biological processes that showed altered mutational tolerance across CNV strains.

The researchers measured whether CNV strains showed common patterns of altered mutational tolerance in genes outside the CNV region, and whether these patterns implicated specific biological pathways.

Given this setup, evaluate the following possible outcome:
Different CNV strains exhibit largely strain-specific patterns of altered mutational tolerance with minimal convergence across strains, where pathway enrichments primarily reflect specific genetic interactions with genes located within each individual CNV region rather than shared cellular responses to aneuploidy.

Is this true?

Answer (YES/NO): NO